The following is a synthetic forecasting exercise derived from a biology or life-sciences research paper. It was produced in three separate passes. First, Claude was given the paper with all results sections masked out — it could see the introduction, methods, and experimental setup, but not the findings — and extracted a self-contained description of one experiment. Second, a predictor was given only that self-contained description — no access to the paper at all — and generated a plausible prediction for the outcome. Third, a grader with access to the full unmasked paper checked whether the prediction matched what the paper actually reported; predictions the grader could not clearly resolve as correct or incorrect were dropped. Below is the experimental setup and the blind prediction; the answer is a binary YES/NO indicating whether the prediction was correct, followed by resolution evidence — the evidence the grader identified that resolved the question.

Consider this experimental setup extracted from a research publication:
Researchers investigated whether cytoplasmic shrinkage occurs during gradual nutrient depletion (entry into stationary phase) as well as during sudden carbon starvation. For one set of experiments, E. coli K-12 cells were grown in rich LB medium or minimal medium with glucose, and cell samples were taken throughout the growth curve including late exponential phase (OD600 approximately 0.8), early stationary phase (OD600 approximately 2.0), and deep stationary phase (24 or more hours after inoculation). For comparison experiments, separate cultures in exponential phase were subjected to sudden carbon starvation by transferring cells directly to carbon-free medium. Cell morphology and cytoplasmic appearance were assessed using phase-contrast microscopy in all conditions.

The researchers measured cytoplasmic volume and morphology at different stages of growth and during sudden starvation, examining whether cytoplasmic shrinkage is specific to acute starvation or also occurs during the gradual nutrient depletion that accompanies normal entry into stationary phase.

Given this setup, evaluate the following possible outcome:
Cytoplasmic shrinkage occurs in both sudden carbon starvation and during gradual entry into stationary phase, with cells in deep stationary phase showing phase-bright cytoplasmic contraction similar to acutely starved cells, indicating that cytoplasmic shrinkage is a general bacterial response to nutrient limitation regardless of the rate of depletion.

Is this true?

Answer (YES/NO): YES